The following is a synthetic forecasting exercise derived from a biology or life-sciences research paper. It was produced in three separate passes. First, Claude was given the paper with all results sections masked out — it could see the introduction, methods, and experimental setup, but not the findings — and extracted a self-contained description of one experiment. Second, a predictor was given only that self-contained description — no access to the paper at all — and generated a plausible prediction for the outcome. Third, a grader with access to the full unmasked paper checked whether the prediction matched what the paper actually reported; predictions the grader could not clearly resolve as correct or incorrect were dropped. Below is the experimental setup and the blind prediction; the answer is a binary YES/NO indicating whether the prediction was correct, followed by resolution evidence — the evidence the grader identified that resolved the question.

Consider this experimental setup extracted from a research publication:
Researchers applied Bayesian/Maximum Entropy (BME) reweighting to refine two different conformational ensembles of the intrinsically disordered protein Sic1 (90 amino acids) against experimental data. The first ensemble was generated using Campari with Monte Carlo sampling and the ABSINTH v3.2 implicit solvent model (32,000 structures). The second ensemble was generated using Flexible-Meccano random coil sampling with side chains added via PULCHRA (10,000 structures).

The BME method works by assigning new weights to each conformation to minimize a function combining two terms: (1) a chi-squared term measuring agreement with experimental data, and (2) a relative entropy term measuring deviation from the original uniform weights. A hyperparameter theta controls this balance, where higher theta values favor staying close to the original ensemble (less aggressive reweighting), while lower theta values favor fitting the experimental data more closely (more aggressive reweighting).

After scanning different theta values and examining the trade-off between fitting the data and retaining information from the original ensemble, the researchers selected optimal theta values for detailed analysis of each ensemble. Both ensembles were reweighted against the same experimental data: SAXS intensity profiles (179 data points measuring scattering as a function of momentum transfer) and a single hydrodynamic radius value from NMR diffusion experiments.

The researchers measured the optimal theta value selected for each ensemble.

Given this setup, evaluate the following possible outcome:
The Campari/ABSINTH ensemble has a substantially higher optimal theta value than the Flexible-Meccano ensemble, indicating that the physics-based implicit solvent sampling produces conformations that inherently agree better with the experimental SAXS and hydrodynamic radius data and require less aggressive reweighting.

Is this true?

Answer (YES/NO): NO